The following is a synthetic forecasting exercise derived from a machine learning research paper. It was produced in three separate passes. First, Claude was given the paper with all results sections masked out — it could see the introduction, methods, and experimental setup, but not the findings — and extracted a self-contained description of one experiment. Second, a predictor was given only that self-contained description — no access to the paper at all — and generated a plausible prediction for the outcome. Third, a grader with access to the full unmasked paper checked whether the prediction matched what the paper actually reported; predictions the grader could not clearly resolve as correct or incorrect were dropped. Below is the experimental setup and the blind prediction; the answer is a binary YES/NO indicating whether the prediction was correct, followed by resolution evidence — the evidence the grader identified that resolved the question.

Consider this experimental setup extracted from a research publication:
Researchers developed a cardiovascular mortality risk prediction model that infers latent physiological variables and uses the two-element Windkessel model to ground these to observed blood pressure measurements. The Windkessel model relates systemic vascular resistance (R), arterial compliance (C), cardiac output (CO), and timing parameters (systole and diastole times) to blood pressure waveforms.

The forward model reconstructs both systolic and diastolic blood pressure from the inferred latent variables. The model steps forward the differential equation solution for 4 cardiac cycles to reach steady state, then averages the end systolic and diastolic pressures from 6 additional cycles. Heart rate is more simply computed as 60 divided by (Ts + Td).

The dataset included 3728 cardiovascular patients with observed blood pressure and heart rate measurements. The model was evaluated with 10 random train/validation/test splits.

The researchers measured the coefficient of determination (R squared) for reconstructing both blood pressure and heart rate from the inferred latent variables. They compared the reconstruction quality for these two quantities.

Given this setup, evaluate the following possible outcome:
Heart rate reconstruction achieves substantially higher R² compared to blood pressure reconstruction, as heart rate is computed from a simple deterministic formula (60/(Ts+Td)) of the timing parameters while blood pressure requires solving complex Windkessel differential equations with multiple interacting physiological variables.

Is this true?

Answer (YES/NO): NO